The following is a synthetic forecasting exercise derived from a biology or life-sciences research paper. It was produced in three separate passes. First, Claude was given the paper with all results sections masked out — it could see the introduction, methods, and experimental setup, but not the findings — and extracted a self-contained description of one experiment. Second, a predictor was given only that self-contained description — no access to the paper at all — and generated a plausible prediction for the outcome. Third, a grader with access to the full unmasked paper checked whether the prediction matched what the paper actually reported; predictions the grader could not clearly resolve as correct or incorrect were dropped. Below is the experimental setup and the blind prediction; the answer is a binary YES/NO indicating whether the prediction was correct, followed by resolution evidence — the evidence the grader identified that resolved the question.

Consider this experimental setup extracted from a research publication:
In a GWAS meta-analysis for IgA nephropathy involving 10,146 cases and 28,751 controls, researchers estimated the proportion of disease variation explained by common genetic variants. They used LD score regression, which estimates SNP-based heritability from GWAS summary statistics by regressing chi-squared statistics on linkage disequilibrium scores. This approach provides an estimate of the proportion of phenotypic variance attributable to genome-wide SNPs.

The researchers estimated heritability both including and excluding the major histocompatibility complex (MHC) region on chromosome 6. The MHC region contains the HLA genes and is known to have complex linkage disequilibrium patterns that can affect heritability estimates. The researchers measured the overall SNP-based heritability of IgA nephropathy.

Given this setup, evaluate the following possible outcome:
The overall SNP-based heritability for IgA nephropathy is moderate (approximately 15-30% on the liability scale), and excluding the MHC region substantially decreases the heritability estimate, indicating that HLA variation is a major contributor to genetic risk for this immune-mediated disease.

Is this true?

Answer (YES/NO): YES